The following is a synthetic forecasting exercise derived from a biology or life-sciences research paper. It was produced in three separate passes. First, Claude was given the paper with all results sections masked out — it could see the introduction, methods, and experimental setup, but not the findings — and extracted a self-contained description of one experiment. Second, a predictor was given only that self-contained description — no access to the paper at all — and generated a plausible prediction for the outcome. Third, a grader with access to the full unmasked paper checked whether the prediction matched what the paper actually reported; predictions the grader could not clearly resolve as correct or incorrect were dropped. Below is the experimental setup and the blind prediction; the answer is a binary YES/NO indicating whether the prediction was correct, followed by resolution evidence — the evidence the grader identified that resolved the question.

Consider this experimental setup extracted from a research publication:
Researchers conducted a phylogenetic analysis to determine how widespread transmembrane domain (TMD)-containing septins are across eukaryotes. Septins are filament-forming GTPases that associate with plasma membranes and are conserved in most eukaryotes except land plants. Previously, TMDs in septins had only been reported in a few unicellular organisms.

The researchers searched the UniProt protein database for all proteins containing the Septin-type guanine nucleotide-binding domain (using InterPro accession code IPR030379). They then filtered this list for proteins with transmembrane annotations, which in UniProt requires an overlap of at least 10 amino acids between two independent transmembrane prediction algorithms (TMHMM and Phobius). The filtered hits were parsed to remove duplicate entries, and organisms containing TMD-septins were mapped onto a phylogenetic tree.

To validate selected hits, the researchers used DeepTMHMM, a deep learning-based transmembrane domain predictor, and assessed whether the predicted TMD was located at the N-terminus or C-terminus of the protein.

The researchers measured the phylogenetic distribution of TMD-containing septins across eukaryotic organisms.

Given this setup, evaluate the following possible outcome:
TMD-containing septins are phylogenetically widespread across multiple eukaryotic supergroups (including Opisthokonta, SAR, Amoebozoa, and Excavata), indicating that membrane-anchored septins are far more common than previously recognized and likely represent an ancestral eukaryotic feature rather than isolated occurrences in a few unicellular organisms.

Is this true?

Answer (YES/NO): NO